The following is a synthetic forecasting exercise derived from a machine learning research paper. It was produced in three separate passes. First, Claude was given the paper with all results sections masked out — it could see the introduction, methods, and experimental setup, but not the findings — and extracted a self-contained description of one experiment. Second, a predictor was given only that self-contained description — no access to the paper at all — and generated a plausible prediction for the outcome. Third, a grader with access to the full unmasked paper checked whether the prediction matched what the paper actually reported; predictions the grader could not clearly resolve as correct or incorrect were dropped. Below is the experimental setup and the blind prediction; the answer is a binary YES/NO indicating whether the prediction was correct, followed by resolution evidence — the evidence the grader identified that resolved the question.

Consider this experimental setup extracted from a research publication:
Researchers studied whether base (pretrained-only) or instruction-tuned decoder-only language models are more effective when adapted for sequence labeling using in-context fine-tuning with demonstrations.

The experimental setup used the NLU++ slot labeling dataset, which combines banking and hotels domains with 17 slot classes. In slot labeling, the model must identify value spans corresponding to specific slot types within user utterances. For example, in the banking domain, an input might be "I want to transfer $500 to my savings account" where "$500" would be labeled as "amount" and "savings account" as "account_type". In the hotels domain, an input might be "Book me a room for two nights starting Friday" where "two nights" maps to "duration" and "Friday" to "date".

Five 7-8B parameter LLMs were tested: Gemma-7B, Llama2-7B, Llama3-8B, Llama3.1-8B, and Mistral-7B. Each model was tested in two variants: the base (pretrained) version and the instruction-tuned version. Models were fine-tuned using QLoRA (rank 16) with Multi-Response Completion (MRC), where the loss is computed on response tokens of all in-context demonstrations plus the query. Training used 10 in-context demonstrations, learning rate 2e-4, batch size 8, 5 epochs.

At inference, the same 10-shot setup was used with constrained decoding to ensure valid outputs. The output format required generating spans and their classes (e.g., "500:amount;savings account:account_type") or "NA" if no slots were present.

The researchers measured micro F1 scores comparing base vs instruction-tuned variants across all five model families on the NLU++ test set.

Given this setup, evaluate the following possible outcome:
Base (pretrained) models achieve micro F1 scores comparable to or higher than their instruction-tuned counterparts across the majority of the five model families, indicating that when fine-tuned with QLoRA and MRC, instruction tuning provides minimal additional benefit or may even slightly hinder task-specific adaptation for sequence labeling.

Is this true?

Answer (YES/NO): YES